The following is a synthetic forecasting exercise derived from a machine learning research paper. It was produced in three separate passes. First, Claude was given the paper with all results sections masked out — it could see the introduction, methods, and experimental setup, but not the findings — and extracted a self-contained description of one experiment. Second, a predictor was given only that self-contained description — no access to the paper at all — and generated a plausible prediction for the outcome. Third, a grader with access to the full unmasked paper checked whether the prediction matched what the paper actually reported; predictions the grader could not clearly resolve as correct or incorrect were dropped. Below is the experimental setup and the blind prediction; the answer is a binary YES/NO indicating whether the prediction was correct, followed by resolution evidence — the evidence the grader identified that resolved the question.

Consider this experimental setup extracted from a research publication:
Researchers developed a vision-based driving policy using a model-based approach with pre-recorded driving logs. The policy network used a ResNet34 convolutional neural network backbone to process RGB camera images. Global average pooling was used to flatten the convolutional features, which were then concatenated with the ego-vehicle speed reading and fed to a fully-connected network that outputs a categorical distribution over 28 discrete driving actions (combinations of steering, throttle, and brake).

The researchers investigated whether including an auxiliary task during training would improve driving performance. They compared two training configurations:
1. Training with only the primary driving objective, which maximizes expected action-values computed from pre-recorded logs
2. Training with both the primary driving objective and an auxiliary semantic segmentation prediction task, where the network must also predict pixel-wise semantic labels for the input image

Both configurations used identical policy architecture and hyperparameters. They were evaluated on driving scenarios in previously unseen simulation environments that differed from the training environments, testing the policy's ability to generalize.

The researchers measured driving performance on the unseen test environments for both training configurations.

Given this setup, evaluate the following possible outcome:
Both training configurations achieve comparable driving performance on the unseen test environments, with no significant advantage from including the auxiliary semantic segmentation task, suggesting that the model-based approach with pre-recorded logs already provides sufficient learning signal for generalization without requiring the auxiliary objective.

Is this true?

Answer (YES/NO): NO